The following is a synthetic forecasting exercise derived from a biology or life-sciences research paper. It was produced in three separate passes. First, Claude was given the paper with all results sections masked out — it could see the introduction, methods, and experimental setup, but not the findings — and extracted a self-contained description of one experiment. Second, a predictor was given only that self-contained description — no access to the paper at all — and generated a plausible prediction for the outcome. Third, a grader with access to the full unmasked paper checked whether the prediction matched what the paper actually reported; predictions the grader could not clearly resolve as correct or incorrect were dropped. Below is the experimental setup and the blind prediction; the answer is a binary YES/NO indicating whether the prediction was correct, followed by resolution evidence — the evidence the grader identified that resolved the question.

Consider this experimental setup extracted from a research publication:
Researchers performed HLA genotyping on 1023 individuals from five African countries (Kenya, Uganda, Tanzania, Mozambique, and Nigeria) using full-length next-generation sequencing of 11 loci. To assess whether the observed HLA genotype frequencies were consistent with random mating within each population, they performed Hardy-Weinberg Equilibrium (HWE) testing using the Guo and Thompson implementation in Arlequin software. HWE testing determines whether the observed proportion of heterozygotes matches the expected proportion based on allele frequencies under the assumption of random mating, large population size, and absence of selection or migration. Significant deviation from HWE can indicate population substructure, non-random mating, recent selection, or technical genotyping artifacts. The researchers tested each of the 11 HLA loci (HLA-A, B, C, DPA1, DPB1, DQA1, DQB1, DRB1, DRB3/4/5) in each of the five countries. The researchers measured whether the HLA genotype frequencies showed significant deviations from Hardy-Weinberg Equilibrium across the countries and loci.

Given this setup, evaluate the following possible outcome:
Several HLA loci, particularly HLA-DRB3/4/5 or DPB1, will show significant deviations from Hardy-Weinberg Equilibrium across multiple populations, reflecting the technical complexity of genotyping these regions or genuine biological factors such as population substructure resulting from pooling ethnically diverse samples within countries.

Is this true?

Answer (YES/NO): NO